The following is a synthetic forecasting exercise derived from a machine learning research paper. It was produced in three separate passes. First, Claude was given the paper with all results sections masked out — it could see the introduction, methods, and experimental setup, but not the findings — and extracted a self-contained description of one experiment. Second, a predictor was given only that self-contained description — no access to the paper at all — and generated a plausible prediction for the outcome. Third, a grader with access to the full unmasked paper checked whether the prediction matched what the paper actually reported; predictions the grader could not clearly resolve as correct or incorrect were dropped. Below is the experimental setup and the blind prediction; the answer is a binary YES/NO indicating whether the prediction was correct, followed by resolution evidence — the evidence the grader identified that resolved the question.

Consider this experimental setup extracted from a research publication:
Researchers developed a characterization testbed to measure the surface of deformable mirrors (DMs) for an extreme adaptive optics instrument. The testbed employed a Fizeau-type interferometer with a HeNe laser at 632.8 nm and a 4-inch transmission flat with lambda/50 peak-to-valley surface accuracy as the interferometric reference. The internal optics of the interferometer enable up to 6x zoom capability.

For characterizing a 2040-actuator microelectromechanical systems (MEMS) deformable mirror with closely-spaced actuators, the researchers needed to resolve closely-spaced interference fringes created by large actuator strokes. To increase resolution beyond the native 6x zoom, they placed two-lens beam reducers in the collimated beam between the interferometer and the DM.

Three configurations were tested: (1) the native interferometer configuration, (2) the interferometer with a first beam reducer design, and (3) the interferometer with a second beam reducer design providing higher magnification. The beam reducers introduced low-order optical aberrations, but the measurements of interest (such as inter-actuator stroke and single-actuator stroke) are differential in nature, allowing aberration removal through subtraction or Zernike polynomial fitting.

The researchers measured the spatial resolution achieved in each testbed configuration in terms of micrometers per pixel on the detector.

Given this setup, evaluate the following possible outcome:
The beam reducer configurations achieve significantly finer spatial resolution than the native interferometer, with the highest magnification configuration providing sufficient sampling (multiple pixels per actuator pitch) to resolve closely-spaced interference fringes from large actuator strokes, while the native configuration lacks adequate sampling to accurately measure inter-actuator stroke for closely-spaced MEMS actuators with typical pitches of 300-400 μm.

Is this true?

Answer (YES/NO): YES